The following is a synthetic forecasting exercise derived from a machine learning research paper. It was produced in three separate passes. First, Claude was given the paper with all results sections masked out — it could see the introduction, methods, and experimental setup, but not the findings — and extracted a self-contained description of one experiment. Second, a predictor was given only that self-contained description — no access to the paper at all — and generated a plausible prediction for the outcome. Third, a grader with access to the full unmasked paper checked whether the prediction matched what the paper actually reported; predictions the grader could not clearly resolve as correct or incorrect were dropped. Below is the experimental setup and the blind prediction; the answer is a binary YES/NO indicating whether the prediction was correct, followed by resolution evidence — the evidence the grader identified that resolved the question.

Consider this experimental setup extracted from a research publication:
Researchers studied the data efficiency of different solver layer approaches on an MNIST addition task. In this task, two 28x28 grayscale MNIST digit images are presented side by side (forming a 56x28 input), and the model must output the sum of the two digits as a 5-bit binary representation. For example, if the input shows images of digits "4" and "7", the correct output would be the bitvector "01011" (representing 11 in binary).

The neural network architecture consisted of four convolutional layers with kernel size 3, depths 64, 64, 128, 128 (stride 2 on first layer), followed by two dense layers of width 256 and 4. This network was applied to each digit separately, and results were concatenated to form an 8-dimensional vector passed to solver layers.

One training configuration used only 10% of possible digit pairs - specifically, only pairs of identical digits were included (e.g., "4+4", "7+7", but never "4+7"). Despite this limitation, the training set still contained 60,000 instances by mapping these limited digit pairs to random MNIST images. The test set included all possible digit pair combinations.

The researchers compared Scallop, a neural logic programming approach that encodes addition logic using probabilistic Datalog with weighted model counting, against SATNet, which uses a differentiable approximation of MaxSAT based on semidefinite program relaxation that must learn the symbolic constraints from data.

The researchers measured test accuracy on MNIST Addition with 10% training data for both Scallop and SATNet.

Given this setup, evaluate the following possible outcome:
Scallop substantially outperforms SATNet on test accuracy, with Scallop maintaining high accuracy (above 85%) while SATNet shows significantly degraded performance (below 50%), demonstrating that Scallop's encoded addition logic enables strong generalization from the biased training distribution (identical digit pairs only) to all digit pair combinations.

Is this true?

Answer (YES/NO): NO